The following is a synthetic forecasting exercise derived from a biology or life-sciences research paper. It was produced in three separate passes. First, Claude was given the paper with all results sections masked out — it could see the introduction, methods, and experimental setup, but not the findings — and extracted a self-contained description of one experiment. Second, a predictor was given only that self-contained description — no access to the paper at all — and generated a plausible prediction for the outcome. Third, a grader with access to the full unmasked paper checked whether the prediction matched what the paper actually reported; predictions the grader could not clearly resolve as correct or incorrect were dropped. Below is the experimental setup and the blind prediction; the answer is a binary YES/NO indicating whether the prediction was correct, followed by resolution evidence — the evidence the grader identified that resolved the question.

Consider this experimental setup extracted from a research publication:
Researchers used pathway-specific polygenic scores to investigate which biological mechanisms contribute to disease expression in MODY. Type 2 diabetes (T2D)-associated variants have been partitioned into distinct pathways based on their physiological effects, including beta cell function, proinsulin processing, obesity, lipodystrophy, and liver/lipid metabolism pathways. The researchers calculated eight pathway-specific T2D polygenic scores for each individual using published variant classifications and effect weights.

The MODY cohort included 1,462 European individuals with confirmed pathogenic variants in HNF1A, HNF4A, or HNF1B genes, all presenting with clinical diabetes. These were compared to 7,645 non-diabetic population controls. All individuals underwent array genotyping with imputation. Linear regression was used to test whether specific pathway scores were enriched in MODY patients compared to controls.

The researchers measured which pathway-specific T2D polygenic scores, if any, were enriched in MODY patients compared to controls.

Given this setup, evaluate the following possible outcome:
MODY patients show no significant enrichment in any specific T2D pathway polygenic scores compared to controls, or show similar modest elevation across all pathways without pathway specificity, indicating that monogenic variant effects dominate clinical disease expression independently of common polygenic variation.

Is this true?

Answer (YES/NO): NO